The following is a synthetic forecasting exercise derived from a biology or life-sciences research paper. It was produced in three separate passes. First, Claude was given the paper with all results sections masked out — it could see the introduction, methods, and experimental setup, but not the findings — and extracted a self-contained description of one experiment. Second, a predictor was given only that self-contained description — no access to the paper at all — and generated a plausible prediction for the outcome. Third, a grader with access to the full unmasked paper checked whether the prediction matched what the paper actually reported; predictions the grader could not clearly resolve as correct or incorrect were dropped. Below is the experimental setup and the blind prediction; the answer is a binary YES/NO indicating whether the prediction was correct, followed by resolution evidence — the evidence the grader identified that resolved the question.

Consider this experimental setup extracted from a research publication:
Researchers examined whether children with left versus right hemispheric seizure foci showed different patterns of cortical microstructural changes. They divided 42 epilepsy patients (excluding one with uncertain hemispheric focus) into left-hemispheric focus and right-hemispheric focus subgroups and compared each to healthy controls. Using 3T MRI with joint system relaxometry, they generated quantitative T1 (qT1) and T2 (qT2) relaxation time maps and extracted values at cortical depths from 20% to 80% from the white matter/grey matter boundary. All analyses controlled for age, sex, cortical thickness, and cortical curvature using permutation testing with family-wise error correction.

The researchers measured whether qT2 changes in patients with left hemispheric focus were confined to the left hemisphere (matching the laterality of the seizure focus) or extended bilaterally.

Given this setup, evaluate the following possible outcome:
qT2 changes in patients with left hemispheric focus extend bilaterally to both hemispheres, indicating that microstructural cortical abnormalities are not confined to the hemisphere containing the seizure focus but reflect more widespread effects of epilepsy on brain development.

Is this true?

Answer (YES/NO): YES